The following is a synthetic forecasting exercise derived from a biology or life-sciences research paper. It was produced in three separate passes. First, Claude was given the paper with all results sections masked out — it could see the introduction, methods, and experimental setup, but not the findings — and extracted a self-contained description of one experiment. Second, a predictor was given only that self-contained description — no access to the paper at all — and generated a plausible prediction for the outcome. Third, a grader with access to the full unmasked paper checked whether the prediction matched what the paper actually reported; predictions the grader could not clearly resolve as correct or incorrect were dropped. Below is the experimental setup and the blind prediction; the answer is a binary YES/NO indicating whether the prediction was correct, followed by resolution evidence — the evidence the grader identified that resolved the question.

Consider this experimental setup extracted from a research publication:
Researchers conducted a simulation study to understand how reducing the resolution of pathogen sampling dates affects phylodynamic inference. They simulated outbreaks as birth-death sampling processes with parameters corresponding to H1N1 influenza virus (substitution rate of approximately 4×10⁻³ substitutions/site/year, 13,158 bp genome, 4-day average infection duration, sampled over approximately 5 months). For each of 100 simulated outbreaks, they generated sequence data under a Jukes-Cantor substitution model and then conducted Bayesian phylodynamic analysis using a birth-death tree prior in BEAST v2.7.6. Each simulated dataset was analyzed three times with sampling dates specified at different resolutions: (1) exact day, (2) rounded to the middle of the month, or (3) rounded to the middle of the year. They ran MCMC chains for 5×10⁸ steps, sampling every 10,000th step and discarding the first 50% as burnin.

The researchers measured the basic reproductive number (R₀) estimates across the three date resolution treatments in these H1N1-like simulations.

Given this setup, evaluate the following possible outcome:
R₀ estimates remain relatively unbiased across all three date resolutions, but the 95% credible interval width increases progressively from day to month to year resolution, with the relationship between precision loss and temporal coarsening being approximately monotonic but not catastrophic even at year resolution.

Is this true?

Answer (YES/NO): NO